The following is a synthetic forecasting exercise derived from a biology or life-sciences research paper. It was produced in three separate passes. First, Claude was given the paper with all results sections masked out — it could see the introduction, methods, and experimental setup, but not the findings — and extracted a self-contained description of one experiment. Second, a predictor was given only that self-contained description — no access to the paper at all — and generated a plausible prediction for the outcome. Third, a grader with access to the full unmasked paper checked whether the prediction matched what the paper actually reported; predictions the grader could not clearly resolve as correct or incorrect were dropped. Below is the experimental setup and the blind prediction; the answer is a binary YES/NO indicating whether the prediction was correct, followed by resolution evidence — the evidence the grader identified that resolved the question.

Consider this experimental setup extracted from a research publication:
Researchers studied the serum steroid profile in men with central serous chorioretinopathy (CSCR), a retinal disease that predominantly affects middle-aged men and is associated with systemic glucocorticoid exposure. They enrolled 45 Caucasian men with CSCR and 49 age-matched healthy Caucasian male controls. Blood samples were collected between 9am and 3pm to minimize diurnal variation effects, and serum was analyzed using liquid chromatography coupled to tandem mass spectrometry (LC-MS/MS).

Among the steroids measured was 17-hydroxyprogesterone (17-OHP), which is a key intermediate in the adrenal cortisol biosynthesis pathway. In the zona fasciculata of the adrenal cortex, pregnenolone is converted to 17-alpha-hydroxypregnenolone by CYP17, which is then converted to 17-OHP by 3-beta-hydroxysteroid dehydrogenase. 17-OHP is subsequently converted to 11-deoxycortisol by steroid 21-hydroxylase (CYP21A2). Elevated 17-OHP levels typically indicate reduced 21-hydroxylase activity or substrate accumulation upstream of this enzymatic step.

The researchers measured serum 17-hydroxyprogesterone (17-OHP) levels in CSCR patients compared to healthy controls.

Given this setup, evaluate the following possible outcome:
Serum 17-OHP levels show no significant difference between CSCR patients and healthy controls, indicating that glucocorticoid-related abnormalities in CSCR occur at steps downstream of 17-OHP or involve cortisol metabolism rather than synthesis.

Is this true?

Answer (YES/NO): NO